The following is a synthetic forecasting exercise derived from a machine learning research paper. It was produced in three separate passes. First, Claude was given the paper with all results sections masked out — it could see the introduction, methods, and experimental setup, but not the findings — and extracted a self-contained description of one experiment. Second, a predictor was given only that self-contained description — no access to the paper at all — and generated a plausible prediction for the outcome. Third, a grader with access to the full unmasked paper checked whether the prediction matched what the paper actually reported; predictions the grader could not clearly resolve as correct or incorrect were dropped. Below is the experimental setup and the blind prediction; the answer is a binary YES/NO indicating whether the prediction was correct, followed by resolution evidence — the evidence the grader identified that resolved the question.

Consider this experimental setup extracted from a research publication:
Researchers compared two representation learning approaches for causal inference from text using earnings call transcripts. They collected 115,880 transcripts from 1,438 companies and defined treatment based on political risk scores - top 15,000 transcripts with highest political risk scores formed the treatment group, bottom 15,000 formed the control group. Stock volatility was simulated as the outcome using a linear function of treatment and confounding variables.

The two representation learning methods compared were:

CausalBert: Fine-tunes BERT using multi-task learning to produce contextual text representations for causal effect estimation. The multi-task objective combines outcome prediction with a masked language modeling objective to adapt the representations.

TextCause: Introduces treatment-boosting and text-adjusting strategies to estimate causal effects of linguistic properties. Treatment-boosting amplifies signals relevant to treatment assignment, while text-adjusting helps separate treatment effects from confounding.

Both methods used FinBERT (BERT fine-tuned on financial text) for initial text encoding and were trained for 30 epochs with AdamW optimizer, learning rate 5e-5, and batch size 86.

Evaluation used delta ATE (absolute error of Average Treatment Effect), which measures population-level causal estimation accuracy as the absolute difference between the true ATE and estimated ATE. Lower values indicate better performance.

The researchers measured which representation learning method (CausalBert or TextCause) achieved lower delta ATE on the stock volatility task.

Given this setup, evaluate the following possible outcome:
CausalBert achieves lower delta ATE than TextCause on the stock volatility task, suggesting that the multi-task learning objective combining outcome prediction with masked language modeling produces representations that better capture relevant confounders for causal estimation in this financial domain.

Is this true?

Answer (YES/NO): NO